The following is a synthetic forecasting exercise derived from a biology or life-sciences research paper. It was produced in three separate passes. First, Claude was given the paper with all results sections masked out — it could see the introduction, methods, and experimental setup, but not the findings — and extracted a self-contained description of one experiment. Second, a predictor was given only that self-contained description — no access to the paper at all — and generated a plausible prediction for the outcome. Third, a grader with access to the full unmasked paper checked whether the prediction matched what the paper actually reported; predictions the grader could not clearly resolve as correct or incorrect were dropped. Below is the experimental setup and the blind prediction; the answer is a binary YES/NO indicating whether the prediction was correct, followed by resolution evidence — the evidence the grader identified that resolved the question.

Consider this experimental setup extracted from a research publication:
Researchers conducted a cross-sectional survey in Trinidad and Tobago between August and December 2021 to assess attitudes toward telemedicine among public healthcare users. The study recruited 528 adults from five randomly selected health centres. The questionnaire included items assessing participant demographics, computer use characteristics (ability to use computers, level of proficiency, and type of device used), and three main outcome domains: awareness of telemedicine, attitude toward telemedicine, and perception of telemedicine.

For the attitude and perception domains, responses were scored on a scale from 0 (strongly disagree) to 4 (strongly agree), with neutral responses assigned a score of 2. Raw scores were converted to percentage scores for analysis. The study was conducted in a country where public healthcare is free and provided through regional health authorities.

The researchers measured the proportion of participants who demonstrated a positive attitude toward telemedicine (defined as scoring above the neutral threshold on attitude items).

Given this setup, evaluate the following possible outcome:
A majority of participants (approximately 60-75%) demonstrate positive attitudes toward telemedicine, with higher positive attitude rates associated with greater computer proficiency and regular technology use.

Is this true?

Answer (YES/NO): YES